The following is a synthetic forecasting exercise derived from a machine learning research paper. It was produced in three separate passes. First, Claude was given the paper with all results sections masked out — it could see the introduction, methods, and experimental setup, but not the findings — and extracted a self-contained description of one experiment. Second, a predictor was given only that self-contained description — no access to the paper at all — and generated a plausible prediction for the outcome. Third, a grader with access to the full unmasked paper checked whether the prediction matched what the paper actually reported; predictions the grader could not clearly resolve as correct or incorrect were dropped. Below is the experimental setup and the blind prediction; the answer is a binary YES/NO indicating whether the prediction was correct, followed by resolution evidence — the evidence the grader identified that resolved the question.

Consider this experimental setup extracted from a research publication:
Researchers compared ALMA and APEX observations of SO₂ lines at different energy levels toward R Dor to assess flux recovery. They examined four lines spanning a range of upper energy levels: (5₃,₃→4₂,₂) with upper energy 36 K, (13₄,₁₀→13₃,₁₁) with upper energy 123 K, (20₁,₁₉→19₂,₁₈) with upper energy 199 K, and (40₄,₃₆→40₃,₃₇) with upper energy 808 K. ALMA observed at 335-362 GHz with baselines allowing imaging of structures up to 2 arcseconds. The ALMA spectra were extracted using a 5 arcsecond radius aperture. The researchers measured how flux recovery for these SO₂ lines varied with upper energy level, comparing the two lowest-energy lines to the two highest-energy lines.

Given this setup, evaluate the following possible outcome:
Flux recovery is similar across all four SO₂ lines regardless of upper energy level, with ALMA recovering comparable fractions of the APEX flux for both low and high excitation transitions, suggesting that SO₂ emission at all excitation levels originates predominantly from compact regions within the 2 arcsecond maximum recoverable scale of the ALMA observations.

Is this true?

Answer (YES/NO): NO